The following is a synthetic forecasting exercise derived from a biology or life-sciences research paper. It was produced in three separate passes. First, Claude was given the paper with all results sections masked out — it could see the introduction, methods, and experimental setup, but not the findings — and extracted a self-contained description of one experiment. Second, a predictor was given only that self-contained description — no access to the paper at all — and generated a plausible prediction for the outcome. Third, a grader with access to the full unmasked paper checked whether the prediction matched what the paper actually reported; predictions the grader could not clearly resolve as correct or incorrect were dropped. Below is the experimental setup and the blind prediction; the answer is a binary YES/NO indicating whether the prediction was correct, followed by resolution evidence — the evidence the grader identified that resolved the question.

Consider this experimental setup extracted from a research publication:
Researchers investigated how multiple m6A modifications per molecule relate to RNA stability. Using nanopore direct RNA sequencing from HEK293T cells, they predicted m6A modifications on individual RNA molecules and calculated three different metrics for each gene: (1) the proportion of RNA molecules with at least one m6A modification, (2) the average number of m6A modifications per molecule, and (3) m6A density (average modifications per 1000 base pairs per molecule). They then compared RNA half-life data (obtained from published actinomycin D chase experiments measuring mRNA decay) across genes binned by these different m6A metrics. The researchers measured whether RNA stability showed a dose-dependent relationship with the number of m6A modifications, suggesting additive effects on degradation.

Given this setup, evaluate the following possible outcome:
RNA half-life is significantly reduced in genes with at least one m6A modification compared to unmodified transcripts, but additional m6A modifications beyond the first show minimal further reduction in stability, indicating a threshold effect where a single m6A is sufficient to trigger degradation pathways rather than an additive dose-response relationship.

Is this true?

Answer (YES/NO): NO